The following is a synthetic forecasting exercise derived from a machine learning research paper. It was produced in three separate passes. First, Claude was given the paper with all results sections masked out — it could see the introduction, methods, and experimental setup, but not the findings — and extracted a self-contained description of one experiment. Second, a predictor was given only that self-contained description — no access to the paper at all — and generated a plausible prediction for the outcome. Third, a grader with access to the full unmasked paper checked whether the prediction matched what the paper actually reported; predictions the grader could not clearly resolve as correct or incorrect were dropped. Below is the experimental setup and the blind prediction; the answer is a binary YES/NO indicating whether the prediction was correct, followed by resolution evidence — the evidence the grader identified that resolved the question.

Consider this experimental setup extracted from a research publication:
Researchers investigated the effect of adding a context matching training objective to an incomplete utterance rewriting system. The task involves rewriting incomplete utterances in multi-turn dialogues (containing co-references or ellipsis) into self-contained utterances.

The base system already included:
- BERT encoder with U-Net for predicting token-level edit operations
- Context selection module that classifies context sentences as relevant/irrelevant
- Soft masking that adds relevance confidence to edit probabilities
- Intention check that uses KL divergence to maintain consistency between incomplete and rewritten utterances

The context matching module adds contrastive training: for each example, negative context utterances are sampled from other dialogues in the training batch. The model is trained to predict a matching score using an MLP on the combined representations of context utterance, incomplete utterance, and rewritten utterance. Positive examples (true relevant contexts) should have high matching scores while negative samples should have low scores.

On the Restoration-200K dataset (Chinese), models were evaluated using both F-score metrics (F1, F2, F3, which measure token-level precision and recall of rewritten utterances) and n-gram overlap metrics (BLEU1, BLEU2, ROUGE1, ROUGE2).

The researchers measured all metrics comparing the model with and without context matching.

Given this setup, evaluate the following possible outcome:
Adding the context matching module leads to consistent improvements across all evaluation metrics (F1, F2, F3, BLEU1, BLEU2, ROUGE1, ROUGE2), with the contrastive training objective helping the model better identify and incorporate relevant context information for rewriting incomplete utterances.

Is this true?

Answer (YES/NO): NO